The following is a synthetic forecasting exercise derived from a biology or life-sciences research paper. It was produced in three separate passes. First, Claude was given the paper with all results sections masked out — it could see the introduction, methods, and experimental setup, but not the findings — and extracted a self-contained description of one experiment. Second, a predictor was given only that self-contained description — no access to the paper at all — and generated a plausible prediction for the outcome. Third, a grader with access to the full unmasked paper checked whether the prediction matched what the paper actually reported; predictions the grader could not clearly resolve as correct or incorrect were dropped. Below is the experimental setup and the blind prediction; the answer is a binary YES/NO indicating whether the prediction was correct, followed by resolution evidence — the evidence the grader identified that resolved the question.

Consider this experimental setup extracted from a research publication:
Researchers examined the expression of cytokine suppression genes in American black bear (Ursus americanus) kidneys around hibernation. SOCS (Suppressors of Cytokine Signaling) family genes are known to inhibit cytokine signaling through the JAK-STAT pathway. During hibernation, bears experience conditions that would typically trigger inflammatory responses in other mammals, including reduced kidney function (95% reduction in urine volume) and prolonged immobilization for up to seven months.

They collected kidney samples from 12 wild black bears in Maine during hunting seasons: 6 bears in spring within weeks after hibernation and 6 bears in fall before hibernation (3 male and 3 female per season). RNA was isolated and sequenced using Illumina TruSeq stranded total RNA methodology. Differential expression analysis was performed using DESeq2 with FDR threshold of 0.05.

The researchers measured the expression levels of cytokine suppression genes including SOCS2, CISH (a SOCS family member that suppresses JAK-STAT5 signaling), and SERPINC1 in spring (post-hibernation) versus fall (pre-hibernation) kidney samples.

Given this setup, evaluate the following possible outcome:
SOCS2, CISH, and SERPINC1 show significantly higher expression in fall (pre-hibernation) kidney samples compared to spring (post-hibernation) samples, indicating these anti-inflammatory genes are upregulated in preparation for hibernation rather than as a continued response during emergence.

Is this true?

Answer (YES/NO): NO